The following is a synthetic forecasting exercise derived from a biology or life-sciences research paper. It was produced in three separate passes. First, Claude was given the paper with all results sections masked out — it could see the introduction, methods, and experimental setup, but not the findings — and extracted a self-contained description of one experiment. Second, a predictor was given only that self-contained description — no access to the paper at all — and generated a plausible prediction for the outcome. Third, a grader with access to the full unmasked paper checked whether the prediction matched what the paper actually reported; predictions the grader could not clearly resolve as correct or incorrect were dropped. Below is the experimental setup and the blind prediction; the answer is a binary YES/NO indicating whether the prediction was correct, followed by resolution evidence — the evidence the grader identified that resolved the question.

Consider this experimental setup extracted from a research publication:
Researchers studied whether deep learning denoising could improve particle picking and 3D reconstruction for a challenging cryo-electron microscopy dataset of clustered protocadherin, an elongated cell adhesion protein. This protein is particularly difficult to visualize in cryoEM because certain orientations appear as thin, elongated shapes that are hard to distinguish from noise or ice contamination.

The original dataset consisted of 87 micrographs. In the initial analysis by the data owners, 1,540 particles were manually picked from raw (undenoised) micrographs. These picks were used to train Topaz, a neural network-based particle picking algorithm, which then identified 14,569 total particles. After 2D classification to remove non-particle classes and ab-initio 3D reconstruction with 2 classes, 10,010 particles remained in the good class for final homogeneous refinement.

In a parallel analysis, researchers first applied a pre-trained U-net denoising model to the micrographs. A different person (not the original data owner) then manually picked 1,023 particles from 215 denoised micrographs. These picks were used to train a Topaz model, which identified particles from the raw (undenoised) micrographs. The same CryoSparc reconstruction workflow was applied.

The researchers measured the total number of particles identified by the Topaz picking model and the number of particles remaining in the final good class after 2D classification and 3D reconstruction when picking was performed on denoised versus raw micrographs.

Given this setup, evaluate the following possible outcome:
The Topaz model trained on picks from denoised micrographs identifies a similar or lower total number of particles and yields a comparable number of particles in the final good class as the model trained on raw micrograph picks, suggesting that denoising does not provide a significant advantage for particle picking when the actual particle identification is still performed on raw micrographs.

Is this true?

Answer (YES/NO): NO